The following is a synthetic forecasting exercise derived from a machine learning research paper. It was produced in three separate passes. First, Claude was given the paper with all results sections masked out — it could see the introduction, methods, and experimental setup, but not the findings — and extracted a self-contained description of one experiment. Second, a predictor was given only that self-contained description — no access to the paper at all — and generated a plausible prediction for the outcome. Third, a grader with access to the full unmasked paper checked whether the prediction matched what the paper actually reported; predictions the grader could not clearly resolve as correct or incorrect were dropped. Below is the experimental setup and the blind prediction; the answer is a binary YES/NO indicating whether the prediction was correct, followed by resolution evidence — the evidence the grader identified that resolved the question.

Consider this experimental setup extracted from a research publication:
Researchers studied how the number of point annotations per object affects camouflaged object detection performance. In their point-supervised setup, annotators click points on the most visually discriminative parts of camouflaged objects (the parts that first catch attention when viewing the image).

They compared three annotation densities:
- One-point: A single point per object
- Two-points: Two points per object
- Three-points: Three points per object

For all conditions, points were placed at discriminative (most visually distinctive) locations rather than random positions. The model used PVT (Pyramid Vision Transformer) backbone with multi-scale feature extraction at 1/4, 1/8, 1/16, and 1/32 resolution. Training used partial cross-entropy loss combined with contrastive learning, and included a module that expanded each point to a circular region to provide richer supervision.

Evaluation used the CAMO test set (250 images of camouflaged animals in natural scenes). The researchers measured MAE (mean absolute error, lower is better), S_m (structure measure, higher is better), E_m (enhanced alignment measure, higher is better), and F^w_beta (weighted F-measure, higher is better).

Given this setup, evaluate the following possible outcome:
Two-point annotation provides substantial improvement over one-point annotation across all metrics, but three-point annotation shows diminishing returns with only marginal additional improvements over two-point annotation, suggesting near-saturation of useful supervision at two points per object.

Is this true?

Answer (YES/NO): YES